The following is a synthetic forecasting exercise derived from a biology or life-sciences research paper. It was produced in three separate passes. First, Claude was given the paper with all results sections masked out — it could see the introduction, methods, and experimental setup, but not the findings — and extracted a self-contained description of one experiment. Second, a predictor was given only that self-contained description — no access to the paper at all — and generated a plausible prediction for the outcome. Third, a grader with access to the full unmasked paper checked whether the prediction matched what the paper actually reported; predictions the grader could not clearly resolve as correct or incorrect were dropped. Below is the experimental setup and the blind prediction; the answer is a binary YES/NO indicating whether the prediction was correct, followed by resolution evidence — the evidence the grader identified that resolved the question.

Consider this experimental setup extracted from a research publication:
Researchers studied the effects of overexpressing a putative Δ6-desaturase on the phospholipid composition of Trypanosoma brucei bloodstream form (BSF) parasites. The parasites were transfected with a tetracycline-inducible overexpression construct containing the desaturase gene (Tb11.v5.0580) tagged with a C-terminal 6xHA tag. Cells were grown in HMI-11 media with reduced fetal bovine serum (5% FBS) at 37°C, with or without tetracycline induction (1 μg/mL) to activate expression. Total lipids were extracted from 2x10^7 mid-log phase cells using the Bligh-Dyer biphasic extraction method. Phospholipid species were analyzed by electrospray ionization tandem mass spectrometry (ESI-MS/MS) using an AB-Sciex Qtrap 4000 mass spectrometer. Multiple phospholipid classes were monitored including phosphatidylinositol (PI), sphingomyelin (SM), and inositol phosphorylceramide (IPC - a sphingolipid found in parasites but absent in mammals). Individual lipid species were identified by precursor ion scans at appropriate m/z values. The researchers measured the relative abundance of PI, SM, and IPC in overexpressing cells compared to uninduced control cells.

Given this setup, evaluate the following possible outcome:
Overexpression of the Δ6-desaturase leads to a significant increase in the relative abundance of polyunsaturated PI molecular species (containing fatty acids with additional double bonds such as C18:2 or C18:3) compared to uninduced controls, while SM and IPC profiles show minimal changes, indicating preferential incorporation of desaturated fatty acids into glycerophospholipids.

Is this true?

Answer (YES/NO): NO